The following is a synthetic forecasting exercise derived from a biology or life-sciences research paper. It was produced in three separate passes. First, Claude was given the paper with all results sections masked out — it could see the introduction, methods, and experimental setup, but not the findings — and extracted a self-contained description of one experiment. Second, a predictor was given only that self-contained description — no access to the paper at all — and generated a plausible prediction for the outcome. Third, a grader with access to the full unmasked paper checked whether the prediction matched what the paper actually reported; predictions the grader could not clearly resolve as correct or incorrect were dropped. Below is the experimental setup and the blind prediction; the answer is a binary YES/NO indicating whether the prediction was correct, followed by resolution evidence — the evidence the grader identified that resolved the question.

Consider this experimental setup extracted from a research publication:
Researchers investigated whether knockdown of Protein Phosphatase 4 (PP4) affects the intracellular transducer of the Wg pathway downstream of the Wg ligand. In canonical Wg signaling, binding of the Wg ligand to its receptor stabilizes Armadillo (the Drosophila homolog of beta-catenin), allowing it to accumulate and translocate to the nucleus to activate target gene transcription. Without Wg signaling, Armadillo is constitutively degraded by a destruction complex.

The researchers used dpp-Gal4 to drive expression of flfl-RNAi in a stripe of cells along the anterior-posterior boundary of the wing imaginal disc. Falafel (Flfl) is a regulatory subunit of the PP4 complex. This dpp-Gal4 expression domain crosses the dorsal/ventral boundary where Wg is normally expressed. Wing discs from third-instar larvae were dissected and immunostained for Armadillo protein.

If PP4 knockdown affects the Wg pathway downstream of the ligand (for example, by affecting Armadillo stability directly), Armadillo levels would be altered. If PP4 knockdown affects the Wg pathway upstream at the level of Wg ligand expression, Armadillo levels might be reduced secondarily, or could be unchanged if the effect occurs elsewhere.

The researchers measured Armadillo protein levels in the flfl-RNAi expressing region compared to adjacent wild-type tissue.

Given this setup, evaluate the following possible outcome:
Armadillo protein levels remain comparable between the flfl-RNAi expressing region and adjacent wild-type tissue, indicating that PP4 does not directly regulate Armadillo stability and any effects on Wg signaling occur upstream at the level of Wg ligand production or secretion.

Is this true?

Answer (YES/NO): NO